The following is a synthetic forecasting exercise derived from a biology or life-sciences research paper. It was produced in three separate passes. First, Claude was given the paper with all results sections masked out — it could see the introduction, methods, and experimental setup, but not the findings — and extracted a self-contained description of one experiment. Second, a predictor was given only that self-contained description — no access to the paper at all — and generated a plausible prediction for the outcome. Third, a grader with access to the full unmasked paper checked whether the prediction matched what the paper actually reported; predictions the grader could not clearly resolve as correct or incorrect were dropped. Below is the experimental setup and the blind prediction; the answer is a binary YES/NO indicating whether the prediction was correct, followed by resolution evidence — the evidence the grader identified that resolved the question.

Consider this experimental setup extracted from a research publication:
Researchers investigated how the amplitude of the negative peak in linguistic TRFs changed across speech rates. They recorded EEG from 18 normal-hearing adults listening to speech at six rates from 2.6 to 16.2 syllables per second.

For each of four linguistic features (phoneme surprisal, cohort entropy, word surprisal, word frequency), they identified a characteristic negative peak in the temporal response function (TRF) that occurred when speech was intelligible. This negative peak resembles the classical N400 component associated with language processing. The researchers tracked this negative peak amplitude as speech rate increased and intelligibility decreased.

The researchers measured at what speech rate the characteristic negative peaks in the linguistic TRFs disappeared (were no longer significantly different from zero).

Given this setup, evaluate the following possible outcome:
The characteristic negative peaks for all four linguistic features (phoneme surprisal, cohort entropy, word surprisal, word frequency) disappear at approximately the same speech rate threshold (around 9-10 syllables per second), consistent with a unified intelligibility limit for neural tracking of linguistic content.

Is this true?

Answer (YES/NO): NO